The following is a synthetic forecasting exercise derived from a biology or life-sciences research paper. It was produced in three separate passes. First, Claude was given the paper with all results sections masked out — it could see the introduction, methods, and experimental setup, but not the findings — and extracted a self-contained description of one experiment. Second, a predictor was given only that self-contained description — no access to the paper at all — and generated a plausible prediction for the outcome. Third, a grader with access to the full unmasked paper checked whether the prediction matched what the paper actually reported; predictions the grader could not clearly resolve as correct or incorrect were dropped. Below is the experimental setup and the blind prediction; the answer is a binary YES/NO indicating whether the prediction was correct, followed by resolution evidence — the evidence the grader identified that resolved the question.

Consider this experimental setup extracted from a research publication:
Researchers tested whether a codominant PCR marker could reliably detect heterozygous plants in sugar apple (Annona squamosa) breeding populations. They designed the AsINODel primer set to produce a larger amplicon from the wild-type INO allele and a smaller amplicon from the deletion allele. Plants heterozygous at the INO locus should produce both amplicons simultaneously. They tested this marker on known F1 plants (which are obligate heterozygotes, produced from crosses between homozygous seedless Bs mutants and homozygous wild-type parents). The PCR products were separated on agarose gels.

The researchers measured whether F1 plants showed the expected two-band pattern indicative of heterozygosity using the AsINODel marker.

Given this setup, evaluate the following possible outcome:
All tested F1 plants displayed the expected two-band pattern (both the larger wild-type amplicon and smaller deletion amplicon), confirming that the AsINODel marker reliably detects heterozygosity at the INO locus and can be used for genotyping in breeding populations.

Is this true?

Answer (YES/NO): YES